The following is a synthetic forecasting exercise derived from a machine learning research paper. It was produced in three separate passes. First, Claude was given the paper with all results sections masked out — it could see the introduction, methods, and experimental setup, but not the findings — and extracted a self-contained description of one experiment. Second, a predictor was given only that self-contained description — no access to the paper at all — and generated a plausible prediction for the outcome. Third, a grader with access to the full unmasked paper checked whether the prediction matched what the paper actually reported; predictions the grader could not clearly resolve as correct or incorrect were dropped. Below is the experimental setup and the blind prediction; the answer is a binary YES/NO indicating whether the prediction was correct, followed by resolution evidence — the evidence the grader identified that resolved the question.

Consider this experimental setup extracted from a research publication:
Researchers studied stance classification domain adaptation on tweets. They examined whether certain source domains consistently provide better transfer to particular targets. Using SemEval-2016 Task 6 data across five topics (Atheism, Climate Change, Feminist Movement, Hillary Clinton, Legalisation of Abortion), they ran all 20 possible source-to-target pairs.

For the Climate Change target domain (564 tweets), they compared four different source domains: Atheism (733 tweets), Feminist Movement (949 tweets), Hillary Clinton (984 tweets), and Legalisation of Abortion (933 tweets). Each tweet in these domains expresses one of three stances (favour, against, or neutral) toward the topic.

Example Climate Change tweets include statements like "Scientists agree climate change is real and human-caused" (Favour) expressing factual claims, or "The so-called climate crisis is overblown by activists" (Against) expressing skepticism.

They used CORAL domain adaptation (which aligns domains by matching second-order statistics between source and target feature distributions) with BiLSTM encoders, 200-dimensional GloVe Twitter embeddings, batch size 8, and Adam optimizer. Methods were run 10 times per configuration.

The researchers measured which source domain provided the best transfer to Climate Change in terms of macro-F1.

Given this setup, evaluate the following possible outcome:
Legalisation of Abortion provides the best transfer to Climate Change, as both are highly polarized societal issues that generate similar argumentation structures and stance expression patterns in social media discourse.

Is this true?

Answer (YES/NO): NO